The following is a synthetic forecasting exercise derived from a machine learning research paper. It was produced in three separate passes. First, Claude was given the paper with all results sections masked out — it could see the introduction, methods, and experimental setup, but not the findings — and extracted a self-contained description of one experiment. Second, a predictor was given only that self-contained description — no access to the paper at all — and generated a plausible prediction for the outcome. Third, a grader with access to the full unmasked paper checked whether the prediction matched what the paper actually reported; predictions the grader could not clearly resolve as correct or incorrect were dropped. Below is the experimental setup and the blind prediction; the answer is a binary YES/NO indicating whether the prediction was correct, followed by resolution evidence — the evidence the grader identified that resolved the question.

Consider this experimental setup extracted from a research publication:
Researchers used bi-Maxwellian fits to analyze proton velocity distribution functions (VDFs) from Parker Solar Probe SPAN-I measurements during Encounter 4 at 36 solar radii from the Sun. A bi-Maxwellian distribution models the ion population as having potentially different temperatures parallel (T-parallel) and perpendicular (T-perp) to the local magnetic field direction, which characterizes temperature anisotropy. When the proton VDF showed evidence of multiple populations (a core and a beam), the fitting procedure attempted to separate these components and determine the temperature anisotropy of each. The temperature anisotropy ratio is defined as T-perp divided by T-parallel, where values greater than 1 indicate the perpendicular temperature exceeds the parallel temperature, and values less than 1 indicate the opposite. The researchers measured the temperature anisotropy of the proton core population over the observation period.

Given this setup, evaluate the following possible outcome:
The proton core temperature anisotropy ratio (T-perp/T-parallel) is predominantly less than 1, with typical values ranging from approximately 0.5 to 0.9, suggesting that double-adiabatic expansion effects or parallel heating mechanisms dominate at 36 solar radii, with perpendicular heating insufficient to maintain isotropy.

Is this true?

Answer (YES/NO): NO